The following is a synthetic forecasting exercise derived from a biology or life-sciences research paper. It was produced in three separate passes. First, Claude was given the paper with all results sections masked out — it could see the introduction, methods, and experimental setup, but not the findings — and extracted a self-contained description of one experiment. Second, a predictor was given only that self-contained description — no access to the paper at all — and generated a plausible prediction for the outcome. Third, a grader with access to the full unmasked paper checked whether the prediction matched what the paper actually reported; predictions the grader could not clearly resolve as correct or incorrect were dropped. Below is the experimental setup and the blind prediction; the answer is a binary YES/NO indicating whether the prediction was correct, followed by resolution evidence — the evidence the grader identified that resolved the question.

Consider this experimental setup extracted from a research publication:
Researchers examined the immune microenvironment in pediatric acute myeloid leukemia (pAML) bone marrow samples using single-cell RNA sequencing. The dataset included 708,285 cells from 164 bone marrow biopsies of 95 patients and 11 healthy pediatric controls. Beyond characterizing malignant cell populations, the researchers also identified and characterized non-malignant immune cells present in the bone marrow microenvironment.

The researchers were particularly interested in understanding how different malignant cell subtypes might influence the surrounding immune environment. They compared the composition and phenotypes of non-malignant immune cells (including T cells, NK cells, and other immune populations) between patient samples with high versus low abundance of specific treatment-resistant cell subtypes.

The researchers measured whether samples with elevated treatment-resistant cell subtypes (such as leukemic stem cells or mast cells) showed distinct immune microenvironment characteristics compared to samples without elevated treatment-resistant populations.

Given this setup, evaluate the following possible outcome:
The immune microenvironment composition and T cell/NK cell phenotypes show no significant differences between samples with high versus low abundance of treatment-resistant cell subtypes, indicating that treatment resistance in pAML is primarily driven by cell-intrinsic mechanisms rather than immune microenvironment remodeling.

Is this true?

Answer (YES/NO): NO